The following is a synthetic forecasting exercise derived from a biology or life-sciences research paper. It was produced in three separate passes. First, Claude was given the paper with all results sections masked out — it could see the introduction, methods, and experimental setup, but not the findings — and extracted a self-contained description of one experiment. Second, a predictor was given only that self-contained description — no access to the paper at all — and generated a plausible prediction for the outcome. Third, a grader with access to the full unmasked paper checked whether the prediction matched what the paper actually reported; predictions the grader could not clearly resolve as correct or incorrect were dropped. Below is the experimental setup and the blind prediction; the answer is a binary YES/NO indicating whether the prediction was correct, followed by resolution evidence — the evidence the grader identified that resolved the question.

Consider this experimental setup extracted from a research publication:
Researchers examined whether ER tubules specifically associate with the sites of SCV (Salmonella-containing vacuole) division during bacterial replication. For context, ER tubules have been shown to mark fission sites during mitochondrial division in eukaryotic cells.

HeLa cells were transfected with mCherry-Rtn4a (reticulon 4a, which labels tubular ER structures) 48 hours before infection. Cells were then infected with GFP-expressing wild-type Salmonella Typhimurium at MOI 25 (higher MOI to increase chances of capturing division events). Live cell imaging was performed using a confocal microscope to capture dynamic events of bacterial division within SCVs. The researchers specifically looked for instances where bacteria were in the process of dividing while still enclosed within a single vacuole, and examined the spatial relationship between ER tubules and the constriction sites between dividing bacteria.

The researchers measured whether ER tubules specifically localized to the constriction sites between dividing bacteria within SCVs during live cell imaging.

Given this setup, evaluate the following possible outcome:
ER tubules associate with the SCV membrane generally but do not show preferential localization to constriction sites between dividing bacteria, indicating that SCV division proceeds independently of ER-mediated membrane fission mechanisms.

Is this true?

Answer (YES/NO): NO